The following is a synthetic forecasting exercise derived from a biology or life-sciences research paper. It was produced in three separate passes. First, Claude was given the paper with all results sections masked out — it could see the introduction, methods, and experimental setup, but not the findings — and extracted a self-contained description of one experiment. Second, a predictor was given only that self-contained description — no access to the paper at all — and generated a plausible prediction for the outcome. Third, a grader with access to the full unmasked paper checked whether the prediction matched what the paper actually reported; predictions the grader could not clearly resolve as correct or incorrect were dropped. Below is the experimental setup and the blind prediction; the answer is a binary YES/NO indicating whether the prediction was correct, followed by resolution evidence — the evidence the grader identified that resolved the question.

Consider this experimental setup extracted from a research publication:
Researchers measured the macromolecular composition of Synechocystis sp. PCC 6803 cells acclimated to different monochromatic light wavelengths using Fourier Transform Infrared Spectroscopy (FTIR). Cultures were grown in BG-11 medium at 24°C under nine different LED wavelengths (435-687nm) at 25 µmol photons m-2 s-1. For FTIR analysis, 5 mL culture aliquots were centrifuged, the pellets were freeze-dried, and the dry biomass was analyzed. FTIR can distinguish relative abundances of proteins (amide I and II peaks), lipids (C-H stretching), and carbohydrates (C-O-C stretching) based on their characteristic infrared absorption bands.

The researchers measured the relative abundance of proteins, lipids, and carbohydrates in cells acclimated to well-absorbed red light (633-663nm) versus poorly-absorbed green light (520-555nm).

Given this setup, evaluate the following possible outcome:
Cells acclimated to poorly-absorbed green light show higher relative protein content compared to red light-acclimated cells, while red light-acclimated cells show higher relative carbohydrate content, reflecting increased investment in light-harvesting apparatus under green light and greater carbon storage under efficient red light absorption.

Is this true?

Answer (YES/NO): NO